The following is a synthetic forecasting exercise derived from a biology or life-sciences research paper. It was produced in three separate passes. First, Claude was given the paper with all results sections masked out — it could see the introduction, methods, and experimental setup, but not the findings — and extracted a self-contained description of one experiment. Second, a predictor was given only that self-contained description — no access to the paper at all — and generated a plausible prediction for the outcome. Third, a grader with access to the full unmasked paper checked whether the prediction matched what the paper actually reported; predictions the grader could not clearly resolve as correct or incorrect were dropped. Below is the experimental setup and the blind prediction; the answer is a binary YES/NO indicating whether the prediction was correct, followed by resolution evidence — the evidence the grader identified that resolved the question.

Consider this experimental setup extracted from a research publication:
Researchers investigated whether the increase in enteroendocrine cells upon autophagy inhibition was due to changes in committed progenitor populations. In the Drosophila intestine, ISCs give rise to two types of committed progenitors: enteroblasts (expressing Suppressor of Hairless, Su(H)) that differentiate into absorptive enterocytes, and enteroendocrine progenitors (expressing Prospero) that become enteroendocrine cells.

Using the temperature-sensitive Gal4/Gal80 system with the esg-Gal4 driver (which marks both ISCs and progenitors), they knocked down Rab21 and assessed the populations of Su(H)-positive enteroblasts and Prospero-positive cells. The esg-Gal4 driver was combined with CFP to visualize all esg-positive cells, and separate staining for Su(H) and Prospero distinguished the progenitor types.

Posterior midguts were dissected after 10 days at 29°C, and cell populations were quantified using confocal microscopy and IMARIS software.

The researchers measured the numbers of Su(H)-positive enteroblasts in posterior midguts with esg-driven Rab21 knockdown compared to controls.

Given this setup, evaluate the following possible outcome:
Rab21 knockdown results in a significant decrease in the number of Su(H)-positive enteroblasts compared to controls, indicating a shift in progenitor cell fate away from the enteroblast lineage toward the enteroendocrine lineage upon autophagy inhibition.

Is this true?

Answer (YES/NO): NO